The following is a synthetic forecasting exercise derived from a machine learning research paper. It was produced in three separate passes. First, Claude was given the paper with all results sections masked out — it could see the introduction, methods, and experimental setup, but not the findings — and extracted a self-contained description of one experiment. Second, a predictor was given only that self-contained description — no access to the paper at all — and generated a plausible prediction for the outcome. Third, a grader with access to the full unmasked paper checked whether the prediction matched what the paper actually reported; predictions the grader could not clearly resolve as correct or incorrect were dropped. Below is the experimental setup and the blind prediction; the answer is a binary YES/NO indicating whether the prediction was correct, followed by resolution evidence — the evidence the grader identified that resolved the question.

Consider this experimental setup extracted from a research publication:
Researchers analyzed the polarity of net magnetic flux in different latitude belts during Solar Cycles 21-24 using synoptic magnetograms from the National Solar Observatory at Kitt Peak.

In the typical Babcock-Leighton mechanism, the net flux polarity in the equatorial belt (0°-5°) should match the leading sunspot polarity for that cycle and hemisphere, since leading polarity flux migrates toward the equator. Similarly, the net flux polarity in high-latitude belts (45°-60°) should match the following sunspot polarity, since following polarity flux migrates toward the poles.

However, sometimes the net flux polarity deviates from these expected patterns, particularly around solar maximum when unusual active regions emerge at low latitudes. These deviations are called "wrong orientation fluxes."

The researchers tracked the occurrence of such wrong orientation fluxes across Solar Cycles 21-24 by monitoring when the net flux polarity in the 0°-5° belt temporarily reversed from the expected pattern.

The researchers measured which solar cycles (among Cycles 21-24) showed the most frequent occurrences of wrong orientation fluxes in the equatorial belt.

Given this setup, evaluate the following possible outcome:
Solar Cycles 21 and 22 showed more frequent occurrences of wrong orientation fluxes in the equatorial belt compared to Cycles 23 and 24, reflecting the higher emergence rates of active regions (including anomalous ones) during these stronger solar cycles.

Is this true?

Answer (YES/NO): NO